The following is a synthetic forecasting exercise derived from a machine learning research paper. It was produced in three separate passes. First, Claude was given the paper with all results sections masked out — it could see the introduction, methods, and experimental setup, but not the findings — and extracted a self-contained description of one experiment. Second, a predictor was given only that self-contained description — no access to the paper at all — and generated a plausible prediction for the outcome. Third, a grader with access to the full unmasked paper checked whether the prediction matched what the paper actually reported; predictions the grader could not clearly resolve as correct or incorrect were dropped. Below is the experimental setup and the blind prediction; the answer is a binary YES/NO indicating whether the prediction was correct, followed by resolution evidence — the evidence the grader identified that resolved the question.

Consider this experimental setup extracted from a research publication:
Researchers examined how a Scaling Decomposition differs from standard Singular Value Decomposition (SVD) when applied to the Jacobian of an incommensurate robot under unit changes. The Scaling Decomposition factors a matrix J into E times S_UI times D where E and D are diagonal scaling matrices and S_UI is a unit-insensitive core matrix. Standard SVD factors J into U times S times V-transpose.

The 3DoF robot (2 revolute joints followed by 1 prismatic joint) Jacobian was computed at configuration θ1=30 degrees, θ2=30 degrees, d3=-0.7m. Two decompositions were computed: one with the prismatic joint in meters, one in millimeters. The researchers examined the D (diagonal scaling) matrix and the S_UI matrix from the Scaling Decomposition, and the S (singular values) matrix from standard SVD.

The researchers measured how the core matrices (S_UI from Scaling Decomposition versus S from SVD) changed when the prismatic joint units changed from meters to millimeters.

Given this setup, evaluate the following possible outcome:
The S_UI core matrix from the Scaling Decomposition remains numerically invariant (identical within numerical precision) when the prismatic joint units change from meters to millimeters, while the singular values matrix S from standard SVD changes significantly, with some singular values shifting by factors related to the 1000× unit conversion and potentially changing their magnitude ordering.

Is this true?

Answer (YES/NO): YES